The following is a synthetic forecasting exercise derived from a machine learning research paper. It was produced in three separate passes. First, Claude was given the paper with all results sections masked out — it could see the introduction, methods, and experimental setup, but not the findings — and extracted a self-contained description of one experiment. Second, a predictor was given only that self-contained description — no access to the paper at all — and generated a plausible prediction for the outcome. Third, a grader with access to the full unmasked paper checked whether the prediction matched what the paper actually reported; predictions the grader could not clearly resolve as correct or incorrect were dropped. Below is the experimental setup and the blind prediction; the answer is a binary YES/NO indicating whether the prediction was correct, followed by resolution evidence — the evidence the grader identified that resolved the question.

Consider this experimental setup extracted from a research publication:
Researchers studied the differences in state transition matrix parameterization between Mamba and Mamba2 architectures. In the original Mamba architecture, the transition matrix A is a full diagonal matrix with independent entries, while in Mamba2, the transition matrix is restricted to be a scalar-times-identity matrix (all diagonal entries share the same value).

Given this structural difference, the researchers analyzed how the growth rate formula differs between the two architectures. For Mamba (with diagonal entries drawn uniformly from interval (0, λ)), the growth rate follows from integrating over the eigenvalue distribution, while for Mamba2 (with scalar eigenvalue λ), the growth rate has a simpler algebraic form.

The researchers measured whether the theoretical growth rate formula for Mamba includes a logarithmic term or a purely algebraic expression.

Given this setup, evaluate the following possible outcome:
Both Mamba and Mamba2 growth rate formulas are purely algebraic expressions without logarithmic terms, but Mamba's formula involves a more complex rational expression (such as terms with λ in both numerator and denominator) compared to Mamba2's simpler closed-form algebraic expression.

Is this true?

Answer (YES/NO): NO